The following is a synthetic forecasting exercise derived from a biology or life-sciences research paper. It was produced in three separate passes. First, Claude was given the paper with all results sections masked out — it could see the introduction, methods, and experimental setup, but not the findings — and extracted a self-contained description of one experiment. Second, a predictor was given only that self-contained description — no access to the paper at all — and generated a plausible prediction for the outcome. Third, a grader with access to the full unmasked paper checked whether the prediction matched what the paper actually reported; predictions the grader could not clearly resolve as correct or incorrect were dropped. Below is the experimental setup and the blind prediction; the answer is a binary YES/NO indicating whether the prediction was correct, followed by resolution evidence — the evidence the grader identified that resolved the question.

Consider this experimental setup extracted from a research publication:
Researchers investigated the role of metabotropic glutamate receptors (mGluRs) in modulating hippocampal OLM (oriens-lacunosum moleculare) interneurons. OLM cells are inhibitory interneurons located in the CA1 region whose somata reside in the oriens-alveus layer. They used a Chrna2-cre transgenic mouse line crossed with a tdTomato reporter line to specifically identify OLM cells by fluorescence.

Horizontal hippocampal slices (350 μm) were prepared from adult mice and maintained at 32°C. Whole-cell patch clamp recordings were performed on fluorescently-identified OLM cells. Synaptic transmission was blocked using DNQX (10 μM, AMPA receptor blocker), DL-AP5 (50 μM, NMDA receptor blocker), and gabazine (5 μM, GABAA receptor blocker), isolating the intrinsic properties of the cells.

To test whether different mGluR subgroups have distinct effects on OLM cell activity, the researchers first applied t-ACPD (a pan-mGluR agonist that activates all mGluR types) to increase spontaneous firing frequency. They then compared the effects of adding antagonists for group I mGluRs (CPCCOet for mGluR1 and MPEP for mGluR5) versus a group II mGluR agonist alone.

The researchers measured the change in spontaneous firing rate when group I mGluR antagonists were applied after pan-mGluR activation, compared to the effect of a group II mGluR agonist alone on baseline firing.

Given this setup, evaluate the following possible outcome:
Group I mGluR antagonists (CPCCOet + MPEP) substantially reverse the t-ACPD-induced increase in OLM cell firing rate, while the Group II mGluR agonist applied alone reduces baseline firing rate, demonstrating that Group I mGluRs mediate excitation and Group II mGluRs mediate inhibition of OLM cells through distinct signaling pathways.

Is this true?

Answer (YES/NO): NO